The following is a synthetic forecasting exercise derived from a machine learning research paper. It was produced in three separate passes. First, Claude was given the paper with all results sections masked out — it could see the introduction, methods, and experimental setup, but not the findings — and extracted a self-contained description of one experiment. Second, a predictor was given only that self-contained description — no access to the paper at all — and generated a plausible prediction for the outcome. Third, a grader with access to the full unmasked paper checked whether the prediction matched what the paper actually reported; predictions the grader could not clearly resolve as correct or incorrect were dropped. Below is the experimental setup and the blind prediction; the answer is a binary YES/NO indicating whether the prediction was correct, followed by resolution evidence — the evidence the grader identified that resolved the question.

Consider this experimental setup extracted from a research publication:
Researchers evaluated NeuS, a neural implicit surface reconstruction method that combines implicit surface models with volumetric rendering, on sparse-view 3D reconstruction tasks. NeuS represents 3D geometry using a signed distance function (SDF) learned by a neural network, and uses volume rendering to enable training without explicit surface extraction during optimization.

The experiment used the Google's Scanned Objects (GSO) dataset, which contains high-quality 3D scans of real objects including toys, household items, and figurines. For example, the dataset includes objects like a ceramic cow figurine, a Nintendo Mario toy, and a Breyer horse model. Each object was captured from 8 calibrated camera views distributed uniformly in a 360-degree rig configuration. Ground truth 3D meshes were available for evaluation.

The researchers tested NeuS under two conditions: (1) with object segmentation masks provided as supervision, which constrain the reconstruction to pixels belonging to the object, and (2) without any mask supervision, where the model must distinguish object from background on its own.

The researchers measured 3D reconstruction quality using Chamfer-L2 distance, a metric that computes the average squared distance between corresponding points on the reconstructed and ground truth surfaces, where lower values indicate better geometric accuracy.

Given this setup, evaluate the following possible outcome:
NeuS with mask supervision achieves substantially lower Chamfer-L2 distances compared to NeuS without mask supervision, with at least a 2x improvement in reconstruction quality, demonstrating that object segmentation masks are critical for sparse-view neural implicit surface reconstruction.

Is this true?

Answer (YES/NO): YES